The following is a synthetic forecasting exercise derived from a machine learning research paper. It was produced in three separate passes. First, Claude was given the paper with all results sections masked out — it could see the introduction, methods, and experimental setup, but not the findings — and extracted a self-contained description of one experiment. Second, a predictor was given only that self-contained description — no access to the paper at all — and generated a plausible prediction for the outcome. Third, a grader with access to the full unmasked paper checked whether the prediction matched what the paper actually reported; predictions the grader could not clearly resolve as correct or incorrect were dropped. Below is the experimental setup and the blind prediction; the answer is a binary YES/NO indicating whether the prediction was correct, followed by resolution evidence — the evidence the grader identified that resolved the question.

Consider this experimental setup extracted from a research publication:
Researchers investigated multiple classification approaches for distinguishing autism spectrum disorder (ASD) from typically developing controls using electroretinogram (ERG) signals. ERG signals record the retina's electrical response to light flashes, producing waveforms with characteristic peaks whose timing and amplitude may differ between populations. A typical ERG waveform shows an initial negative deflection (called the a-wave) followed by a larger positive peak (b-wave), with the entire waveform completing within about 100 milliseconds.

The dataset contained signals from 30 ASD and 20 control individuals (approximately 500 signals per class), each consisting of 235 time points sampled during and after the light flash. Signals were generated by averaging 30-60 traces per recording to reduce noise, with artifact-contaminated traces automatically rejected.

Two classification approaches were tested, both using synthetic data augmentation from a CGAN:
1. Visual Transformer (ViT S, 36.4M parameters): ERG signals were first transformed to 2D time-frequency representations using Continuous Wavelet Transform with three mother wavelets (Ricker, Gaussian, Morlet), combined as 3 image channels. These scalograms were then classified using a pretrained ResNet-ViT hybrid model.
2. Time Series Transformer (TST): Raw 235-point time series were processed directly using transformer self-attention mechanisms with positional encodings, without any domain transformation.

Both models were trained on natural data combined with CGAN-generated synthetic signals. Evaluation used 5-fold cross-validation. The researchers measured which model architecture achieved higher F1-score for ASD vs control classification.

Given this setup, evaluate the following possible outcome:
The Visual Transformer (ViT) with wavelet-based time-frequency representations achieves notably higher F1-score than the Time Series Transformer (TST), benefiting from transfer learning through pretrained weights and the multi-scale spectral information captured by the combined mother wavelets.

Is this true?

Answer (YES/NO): NO